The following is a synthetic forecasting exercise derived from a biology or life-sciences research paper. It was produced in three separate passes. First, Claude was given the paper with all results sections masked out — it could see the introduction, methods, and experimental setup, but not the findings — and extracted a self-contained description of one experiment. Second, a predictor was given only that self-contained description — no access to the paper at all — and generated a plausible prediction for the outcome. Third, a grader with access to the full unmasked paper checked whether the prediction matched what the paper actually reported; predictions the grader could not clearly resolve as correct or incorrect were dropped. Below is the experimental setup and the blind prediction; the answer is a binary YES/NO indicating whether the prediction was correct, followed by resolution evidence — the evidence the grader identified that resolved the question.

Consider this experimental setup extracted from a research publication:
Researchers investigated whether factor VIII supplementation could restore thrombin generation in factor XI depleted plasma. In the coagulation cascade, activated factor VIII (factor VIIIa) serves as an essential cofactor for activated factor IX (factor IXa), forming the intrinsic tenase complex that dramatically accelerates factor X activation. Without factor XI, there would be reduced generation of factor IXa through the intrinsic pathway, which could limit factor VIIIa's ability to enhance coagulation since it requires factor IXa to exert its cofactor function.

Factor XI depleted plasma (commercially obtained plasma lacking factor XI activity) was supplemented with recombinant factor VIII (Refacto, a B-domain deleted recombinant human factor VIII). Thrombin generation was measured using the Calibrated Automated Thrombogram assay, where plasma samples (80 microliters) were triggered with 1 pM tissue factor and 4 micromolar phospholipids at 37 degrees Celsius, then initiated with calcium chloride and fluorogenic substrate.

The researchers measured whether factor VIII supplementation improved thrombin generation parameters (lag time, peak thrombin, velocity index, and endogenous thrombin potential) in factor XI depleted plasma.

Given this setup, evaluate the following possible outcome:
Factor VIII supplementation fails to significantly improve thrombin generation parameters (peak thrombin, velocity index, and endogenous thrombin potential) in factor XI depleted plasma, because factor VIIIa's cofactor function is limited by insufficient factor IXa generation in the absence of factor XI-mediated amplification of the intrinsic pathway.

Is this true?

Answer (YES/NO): YES